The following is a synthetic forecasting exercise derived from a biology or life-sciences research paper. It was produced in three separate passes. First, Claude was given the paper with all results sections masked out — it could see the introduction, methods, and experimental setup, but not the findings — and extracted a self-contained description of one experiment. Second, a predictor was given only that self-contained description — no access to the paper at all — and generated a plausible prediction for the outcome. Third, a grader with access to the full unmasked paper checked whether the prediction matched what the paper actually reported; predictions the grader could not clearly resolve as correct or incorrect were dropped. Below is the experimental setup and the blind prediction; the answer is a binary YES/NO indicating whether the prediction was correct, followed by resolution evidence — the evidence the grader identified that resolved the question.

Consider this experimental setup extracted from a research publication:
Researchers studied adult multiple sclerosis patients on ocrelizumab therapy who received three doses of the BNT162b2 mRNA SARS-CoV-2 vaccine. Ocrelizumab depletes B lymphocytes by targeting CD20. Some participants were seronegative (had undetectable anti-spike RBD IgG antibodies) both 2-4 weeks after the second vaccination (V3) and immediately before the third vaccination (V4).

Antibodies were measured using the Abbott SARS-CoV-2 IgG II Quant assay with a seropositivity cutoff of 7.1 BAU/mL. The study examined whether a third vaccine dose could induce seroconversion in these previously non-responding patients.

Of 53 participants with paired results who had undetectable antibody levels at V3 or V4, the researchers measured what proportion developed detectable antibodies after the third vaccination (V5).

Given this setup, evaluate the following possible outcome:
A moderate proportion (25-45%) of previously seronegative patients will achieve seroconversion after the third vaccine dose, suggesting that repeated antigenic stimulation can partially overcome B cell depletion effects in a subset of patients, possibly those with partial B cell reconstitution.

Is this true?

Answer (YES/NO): NO